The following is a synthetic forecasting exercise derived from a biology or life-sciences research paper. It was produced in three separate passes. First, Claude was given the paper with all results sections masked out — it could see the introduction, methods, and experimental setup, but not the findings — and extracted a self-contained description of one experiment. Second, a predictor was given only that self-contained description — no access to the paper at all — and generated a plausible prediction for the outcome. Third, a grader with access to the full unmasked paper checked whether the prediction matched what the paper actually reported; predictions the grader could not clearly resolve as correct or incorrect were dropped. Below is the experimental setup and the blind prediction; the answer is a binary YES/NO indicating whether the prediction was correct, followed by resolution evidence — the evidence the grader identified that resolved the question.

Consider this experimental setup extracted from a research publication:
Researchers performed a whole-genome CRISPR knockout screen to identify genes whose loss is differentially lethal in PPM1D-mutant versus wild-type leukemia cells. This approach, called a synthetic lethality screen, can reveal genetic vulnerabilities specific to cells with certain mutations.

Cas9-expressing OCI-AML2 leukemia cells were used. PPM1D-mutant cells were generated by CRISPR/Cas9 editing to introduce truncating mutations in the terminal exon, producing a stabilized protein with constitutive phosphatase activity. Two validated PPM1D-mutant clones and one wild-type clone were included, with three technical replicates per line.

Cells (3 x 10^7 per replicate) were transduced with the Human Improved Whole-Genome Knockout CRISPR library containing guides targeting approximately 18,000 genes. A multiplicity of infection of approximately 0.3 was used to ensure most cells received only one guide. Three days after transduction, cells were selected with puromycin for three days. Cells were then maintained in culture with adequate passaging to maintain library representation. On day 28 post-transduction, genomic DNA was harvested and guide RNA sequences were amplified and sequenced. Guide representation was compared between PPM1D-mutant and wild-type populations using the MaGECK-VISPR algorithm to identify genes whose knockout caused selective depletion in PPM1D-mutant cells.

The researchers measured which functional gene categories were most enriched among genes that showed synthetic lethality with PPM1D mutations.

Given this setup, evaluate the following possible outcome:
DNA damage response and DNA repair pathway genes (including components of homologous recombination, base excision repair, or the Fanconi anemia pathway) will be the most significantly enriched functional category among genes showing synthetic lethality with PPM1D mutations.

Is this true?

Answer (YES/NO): YES